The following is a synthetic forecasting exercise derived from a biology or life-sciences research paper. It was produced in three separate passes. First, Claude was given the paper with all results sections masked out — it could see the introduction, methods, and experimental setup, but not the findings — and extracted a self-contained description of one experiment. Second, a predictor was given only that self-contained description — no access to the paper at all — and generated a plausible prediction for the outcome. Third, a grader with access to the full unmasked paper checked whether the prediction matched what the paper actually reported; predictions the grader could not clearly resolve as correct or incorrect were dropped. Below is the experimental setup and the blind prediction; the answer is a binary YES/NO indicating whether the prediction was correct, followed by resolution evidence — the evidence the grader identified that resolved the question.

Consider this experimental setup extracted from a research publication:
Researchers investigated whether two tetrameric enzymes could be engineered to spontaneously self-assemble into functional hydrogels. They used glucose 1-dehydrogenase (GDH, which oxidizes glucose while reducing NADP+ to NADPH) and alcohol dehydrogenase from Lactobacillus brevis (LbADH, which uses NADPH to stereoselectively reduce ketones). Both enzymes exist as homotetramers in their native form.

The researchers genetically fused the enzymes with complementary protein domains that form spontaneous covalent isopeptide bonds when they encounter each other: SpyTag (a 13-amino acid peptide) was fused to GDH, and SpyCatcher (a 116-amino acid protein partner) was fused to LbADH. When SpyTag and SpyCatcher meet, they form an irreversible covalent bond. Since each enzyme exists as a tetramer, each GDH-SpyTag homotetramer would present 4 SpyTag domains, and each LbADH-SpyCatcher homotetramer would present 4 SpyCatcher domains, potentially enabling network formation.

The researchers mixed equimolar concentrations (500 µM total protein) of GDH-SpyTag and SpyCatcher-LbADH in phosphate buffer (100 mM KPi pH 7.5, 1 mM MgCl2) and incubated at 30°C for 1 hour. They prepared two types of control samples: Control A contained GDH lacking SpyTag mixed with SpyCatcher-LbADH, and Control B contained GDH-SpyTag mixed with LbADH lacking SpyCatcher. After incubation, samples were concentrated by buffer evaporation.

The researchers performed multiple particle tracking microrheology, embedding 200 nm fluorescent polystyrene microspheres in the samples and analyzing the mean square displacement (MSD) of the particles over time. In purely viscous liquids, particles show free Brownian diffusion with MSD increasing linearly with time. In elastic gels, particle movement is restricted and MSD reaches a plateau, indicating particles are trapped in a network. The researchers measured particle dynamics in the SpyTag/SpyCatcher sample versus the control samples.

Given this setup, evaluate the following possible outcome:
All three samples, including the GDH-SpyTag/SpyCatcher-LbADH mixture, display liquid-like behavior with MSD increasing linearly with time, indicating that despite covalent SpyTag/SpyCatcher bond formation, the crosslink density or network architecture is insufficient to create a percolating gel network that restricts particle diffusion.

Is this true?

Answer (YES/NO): NO